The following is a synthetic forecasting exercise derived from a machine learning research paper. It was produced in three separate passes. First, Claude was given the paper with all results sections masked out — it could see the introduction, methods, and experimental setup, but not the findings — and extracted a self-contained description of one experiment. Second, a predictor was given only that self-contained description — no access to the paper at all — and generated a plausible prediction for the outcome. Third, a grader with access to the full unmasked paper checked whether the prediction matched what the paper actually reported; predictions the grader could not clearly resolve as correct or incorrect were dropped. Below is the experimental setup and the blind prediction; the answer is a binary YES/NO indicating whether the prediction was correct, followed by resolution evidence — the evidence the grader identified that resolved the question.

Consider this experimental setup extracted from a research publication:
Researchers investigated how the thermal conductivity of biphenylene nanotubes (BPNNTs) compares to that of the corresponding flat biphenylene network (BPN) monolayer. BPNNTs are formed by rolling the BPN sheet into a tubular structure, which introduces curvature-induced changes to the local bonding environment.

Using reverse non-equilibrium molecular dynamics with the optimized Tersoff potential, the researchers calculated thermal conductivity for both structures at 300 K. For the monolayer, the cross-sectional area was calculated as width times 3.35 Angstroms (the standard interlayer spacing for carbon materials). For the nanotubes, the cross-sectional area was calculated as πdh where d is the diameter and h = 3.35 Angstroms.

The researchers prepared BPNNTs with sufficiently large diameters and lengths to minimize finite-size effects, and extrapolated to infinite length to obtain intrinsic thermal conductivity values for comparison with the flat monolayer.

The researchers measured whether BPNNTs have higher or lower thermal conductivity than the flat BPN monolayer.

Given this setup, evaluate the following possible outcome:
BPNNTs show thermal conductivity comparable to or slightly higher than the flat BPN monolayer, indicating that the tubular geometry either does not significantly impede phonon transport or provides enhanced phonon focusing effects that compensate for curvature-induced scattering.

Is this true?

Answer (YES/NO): NO